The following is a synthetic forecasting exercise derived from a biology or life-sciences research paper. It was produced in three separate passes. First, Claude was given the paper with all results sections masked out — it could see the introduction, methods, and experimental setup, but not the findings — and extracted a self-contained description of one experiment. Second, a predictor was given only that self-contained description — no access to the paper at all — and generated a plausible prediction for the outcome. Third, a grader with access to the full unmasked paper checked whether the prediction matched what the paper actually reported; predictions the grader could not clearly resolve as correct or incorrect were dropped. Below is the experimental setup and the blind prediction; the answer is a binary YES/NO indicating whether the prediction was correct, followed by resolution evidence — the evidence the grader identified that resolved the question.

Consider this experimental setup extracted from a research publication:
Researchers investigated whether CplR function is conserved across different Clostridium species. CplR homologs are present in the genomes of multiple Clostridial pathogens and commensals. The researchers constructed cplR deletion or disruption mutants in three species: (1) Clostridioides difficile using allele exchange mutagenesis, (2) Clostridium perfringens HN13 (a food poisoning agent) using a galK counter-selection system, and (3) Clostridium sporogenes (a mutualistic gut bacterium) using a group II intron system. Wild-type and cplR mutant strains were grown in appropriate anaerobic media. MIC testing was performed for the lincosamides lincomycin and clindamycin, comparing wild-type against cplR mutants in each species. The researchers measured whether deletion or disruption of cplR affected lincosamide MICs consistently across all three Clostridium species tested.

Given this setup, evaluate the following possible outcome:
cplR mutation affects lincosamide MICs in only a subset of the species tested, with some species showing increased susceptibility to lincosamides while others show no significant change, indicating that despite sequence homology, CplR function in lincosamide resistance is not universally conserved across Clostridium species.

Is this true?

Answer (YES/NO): NO